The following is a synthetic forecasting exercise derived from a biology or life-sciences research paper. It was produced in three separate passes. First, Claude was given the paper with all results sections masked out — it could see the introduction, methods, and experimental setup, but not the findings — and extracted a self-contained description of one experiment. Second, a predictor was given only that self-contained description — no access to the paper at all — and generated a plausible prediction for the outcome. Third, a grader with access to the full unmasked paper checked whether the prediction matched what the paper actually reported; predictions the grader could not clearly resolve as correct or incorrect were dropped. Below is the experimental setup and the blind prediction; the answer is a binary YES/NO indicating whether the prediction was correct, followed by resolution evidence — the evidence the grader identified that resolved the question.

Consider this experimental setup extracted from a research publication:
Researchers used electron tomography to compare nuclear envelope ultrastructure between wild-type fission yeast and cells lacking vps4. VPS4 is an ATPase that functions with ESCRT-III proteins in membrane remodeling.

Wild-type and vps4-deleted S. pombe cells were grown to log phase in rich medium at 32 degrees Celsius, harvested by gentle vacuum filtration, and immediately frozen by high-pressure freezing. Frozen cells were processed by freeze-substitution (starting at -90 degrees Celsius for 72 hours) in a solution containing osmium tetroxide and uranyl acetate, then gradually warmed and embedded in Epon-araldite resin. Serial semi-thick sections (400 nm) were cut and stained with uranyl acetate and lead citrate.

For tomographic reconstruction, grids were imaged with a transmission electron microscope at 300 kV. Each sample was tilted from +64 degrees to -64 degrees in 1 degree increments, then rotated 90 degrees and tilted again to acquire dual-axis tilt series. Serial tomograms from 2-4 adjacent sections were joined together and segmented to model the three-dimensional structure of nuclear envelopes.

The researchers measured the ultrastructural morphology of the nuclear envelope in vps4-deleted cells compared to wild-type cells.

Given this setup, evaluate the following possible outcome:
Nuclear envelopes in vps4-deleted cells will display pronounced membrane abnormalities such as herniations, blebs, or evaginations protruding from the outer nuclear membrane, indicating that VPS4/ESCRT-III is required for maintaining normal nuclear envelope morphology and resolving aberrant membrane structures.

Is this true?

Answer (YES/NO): NO